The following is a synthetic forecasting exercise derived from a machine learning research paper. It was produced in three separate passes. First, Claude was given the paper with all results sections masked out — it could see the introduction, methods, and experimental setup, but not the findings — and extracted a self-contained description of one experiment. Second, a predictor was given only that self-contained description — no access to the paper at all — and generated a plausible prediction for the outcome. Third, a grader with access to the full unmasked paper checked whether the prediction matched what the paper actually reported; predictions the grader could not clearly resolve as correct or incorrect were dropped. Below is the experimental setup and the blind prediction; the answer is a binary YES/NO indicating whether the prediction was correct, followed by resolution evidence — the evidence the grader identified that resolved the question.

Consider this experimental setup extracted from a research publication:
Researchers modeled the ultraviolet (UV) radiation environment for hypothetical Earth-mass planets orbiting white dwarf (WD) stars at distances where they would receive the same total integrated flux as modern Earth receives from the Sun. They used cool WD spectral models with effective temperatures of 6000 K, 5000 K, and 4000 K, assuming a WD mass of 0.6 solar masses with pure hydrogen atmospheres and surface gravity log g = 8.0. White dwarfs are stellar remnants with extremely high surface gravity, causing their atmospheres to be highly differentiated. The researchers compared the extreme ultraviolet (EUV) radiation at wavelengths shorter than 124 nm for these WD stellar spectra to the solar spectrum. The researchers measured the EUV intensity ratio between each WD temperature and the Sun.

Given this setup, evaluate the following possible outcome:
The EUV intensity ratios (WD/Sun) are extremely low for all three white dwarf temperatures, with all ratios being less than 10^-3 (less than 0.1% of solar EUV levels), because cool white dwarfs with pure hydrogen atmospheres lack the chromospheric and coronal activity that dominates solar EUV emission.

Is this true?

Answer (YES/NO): NO